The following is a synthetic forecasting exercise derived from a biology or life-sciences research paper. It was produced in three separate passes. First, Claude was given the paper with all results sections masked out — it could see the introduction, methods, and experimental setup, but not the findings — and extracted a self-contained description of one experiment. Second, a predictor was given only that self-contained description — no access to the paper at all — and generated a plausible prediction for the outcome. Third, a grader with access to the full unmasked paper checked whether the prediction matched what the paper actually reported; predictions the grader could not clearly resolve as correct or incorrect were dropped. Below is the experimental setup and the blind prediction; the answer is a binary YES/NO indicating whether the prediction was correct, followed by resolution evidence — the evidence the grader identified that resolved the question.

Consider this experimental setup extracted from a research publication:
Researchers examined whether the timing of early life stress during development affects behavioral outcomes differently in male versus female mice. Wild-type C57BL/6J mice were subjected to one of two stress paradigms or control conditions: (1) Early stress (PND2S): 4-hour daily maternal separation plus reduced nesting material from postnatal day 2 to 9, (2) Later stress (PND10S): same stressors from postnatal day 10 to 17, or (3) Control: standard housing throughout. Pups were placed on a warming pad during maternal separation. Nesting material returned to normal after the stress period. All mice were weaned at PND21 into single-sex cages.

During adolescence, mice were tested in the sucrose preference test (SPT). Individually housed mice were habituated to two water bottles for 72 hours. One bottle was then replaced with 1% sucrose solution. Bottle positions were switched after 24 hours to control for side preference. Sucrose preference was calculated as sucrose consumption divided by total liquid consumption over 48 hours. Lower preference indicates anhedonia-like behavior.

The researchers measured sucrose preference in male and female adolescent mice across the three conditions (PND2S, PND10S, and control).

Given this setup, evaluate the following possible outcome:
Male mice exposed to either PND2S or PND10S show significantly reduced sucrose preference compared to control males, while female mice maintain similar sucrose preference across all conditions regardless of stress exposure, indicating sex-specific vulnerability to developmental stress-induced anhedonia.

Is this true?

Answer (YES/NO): NO